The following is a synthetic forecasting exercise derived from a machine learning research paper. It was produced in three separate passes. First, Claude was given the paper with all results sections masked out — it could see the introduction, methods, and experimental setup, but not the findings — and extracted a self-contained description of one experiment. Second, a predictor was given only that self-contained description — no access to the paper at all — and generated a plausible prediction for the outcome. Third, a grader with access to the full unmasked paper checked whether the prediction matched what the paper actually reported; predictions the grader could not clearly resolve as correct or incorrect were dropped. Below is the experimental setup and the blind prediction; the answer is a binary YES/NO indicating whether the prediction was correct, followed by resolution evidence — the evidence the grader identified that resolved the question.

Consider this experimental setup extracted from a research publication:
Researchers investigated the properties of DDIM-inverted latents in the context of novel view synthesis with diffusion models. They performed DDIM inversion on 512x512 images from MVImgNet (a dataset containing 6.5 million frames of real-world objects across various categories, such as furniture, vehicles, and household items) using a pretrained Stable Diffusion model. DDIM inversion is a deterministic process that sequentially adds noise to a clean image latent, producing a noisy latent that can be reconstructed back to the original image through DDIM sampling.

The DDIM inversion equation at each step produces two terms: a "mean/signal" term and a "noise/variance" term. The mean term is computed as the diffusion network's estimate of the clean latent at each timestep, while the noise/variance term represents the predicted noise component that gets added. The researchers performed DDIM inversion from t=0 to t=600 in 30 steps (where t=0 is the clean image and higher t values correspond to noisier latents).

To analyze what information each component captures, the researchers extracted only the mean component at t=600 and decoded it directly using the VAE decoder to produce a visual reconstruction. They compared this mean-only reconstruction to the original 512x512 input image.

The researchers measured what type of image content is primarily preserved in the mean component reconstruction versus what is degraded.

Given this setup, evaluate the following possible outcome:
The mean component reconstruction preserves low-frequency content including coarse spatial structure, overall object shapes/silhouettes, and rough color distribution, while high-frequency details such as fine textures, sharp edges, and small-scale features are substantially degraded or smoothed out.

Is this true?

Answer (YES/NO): YES